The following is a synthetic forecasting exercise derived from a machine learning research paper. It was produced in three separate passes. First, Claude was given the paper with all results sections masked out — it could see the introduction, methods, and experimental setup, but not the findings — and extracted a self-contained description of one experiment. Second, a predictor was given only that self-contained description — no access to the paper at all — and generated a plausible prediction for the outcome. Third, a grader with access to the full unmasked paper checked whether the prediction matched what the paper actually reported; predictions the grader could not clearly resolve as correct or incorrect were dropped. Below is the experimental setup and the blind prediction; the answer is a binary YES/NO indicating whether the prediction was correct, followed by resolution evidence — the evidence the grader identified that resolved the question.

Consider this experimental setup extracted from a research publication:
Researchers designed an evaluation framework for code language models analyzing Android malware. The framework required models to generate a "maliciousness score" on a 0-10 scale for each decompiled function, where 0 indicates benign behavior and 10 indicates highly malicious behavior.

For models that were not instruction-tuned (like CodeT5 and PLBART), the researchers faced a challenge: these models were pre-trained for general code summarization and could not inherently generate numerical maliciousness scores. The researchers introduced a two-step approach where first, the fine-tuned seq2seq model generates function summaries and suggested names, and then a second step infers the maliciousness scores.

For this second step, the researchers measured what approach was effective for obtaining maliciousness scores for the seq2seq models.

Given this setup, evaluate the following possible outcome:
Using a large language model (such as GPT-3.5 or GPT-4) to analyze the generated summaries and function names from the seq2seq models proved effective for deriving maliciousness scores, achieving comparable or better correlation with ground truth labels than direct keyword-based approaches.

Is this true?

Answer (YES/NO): NO